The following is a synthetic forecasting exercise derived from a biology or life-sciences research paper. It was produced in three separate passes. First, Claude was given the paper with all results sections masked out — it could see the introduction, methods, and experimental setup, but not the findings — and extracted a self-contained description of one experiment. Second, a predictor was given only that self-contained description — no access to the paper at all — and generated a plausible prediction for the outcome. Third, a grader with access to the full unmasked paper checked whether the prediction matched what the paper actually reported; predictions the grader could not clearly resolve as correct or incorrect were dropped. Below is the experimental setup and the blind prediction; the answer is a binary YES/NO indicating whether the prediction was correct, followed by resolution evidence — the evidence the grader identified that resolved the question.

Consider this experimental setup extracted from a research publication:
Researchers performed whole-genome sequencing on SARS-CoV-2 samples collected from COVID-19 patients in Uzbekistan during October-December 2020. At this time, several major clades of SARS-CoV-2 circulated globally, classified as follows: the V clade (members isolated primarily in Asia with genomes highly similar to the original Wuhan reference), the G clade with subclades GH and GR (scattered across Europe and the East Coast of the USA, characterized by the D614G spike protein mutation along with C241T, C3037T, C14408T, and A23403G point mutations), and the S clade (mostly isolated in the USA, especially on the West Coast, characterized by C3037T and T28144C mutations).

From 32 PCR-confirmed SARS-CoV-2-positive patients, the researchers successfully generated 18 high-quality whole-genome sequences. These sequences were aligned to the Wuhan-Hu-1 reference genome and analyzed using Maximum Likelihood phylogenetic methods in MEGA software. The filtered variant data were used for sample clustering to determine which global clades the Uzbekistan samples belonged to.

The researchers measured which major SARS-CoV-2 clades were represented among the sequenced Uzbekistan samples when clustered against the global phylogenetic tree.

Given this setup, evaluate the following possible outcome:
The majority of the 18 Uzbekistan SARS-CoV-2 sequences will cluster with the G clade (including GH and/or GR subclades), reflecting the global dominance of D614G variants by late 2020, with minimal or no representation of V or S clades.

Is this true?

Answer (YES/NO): NO